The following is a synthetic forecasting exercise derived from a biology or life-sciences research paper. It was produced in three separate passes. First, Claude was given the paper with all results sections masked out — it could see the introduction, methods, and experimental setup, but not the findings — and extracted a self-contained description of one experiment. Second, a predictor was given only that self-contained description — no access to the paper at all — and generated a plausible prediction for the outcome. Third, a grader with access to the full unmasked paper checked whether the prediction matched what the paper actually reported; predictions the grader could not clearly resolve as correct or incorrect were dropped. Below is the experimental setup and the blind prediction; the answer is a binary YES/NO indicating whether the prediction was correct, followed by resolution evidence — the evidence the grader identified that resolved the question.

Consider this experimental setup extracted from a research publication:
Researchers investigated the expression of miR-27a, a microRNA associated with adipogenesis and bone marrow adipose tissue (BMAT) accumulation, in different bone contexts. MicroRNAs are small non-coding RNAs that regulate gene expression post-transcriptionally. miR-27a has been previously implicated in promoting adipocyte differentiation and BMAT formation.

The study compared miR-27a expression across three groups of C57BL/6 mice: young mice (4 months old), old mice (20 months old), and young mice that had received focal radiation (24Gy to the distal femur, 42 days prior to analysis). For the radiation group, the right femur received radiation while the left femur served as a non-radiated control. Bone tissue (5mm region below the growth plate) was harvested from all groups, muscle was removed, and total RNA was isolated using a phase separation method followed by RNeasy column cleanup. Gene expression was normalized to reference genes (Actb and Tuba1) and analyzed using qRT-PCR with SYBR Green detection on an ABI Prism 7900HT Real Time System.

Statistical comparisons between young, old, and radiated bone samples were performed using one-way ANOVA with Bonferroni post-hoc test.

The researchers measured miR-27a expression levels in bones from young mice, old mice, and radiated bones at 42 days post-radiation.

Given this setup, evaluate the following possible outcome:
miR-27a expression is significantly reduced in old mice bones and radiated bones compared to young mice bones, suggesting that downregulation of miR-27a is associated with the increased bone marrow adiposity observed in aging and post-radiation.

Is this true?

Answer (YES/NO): NO